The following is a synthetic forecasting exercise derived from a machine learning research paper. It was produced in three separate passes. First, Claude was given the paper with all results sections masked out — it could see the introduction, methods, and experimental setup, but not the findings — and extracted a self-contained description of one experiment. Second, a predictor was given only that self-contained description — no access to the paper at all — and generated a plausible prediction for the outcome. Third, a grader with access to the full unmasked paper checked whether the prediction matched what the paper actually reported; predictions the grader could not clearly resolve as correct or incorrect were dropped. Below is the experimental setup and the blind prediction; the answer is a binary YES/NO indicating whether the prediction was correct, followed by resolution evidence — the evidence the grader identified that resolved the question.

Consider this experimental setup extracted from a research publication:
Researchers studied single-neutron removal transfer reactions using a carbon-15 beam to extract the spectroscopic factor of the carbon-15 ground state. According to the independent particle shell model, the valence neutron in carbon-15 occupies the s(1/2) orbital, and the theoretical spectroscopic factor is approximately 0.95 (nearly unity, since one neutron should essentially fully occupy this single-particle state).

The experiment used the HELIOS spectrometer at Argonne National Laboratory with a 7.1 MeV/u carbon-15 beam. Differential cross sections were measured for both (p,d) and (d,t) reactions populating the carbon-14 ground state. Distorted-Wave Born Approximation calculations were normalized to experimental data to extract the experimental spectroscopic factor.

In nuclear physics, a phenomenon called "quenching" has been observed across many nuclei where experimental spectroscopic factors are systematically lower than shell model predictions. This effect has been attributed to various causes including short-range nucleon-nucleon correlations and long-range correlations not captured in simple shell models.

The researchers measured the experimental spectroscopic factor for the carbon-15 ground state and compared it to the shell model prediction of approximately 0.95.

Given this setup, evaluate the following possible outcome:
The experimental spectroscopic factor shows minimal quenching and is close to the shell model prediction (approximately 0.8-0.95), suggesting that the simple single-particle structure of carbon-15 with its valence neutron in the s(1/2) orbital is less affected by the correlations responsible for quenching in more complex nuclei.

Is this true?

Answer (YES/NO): NO